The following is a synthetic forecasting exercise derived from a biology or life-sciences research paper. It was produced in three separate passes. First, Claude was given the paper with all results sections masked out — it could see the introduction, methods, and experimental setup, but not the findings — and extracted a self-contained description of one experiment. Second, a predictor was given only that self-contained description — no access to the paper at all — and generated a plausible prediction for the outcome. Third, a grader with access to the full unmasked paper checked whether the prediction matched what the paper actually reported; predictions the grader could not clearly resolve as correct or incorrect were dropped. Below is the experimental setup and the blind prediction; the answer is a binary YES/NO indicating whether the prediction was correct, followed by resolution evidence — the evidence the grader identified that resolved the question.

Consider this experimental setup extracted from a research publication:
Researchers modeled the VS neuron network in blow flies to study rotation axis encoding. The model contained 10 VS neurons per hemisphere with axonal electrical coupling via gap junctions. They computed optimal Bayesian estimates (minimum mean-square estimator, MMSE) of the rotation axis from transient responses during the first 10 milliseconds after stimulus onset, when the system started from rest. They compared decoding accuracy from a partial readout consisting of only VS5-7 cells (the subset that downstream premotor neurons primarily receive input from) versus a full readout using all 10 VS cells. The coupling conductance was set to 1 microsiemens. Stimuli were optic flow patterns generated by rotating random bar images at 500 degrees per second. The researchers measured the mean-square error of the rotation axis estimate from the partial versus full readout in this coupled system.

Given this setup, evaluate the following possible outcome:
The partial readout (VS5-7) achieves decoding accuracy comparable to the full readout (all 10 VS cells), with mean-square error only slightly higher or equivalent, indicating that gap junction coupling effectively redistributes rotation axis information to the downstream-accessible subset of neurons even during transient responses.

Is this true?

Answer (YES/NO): YES